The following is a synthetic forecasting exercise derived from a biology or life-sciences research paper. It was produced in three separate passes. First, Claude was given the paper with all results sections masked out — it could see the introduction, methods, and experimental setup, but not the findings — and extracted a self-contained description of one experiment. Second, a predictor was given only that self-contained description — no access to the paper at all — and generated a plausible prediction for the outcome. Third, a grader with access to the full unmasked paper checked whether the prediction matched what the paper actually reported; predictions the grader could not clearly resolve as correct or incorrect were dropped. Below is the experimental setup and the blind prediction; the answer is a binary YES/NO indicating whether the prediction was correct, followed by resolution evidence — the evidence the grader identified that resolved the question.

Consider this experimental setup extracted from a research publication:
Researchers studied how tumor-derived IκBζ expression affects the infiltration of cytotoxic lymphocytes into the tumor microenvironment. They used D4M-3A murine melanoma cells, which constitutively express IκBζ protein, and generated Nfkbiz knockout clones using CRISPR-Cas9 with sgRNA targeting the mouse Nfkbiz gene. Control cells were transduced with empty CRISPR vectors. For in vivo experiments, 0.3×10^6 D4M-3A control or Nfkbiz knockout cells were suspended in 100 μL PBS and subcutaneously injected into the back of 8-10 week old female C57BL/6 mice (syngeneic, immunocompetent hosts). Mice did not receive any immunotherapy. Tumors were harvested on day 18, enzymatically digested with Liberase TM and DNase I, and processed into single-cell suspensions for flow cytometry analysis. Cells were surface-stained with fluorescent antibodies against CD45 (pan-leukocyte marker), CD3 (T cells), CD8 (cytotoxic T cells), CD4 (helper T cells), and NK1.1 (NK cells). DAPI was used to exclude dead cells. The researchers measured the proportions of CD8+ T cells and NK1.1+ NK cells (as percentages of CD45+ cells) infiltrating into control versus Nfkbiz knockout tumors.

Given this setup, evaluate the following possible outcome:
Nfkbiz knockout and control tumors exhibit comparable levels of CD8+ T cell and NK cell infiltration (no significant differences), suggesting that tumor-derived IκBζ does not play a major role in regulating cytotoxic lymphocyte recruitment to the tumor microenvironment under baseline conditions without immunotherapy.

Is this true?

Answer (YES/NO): NO